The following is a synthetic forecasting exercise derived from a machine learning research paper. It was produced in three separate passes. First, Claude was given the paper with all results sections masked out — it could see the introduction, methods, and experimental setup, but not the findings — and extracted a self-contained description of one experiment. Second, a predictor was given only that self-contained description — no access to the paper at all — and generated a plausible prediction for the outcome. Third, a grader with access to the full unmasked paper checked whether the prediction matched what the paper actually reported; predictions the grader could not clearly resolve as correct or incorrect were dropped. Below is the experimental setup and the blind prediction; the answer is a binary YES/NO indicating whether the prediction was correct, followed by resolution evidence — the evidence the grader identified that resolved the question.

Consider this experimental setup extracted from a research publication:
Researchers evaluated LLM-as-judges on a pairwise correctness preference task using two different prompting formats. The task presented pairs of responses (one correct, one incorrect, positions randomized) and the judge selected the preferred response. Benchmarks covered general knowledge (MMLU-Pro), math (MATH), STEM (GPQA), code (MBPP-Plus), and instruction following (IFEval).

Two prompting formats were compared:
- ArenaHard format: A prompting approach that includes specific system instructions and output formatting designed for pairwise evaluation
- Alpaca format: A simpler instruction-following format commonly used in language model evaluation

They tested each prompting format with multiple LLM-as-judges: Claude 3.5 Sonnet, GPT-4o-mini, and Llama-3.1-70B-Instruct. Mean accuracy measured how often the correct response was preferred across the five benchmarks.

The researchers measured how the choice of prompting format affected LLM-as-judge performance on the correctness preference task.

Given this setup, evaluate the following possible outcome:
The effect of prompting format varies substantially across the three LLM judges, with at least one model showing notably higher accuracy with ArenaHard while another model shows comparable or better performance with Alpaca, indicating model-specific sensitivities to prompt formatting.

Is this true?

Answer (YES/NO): NO